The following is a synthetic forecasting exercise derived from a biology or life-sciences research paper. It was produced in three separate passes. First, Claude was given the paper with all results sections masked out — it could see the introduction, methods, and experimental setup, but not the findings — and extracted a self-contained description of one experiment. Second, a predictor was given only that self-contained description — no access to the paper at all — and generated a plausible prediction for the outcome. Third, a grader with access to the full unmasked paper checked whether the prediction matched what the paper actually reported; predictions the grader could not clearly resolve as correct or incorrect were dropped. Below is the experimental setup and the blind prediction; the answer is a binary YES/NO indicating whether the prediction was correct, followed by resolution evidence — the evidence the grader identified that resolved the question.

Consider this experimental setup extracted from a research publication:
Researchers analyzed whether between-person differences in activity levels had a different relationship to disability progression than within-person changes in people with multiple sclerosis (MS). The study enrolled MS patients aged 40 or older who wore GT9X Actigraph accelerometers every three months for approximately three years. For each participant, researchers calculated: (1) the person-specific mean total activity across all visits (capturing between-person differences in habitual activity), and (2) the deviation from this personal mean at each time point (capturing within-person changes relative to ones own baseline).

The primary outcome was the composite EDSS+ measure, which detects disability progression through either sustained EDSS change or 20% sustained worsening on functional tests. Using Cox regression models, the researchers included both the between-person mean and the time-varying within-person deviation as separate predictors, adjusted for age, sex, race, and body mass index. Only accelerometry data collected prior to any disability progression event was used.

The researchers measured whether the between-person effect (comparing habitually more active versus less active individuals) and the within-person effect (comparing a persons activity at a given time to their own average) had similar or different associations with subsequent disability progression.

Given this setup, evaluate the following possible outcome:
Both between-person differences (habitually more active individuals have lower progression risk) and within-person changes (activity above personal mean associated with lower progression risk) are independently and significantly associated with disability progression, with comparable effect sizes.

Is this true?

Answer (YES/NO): NO